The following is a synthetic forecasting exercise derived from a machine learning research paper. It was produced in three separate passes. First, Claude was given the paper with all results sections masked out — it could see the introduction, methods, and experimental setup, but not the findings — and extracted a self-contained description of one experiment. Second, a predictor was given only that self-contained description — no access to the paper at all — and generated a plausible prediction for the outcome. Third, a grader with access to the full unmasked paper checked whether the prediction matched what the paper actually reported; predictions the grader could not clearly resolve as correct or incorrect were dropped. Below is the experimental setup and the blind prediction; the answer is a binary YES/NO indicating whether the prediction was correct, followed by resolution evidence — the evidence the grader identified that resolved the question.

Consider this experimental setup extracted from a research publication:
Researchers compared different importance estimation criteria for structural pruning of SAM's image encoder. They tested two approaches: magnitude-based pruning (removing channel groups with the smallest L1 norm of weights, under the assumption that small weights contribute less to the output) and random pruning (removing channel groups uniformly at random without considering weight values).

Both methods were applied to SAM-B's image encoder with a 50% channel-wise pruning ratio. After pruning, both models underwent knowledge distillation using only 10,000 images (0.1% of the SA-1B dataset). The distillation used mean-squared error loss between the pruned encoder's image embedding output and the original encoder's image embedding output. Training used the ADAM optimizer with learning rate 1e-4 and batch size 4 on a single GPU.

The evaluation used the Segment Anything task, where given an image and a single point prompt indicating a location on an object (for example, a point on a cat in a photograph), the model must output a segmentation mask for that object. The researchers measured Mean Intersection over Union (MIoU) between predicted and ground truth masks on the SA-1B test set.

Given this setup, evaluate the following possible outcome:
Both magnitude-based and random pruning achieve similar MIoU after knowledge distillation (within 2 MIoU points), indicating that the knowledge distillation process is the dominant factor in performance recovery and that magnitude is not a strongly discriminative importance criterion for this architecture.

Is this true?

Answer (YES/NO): YES